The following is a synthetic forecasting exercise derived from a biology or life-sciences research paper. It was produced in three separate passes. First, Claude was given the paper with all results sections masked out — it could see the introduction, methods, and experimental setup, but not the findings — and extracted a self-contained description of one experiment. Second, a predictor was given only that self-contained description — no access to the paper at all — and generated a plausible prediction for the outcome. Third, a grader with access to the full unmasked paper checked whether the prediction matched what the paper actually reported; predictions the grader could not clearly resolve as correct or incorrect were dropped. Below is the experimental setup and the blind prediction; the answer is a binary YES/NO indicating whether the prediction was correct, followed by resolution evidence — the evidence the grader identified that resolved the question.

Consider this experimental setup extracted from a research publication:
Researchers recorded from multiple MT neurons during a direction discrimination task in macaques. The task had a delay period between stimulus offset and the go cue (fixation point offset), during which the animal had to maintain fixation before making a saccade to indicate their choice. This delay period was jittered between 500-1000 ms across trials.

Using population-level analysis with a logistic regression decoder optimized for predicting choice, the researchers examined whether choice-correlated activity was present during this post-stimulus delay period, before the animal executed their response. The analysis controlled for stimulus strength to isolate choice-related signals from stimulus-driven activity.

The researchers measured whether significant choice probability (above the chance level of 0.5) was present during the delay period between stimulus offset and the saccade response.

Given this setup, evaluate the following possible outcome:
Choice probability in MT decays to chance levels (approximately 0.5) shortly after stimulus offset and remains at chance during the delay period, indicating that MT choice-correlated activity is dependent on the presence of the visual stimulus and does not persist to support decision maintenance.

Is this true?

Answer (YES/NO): NO